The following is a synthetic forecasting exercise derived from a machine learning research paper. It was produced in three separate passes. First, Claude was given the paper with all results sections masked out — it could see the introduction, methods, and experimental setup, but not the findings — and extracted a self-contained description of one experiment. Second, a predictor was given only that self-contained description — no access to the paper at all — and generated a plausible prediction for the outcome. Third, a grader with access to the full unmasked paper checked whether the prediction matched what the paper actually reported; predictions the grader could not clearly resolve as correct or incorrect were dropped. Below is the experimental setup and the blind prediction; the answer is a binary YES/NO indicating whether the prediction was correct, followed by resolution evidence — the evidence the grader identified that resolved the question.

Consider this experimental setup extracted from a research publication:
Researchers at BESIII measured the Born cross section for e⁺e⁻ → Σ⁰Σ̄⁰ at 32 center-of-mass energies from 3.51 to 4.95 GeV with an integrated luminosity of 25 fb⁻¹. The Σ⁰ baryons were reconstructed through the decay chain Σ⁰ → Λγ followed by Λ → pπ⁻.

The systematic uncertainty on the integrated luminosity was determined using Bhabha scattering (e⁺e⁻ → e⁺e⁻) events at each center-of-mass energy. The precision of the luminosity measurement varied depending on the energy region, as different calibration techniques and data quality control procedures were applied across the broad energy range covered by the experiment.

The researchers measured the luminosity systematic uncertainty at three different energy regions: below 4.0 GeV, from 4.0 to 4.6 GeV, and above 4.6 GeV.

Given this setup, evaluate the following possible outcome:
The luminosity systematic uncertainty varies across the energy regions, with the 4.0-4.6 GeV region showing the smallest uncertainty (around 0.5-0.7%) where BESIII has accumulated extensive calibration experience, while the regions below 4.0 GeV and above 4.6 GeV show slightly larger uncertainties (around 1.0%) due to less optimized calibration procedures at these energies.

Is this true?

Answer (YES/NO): NO